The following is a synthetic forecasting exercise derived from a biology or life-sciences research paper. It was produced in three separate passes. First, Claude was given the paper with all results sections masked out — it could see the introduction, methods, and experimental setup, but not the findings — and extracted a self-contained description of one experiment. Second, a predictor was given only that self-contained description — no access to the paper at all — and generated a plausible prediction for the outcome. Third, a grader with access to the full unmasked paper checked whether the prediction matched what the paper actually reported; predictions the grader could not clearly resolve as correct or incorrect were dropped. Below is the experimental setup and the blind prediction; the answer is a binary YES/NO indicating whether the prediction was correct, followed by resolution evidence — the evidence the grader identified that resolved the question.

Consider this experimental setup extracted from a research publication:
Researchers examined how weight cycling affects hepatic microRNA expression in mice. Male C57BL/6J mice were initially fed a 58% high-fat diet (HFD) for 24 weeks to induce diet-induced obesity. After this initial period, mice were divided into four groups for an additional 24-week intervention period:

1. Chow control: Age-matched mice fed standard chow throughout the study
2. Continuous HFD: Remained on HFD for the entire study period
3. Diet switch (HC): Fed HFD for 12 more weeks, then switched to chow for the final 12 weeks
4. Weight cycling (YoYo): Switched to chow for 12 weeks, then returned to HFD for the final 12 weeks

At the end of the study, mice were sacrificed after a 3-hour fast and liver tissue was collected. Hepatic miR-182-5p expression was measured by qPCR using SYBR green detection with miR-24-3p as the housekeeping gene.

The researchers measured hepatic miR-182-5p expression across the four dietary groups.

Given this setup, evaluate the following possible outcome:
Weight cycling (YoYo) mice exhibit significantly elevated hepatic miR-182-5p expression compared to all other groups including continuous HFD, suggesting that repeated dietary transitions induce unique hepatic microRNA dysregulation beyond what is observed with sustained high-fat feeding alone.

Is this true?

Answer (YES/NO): NO